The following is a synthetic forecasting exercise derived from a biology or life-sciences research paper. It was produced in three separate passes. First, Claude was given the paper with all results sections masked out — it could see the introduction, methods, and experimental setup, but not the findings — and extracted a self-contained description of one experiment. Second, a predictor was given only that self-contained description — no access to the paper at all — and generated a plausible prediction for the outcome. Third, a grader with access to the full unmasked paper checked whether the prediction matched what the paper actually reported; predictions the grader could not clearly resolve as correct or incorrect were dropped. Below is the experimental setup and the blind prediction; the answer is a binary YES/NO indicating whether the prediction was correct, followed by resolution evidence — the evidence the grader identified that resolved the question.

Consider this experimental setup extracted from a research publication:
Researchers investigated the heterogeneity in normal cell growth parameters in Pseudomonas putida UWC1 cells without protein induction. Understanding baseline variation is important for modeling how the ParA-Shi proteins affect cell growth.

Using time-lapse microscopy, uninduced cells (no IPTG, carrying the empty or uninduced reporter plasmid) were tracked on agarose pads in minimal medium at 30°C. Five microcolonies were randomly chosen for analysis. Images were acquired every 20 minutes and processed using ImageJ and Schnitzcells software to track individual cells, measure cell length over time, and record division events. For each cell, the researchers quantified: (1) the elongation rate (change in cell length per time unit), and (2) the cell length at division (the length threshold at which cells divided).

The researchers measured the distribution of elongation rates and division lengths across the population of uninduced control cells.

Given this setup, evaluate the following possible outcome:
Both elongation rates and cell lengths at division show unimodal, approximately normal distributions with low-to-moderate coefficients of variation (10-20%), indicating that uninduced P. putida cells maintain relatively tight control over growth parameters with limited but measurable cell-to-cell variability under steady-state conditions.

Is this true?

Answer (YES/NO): NO